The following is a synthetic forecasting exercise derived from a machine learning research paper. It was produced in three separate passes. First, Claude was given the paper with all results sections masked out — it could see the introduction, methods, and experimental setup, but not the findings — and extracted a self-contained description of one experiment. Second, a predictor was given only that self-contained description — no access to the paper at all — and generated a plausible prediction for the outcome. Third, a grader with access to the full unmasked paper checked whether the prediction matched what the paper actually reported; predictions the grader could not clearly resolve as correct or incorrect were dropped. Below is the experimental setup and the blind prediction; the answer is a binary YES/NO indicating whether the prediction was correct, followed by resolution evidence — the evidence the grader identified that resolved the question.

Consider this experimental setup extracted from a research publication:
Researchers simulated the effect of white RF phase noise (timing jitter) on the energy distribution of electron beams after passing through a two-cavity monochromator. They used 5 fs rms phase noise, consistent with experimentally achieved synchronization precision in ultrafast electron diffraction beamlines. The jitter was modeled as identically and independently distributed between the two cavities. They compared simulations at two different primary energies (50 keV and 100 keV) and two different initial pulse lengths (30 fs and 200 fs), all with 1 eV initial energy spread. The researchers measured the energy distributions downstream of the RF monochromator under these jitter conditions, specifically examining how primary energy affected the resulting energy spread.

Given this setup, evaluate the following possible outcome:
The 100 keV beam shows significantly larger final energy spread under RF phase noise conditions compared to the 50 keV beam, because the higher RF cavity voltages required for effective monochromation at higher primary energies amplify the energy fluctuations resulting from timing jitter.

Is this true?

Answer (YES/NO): NO